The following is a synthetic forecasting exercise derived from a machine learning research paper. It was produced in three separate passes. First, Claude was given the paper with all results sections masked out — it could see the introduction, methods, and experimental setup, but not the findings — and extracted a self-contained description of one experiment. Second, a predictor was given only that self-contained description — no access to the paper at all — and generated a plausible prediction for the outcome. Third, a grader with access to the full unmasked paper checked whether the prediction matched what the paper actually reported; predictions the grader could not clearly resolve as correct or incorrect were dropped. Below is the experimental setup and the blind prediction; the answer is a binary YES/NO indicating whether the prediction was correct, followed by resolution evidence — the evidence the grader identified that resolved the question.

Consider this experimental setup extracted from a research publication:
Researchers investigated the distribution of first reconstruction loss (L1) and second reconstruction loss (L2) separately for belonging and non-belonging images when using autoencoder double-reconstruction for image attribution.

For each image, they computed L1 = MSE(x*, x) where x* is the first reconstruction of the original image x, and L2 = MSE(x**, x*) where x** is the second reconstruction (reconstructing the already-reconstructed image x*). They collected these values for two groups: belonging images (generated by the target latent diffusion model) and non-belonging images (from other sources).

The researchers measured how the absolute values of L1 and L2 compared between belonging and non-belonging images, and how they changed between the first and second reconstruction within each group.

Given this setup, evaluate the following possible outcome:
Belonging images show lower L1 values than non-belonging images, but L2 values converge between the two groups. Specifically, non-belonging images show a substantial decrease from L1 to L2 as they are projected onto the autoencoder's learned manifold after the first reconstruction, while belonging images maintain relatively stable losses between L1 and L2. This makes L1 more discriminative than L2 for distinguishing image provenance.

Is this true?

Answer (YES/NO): NO